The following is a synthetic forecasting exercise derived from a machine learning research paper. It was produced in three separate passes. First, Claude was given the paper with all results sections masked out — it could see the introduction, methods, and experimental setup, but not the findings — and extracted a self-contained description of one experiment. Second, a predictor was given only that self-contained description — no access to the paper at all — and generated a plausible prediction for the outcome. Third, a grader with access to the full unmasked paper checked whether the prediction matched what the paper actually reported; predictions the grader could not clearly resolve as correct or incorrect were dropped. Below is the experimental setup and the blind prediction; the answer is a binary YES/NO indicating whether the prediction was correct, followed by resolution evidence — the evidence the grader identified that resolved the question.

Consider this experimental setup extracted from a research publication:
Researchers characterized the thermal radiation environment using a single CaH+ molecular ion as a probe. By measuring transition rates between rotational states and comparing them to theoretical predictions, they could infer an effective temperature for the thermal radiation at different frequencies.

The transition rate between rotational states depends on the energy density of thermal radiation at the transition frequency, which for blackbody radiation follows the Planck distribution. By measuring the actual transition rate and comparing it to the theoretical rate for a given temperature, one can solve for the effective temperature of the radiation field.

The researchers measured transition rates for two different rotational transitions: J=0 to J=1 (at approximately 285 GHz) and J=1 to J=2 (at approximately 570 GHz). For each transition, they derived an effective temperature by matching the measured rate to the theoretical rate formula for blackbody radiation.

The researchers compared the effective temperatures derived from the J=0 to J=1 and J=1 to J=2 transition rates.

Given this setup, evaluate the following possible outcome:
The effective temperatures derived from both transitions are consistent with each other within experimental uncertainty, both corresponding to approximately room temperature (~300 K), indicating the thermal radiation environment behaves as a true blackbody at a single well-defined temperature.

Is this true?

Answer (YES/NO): NO